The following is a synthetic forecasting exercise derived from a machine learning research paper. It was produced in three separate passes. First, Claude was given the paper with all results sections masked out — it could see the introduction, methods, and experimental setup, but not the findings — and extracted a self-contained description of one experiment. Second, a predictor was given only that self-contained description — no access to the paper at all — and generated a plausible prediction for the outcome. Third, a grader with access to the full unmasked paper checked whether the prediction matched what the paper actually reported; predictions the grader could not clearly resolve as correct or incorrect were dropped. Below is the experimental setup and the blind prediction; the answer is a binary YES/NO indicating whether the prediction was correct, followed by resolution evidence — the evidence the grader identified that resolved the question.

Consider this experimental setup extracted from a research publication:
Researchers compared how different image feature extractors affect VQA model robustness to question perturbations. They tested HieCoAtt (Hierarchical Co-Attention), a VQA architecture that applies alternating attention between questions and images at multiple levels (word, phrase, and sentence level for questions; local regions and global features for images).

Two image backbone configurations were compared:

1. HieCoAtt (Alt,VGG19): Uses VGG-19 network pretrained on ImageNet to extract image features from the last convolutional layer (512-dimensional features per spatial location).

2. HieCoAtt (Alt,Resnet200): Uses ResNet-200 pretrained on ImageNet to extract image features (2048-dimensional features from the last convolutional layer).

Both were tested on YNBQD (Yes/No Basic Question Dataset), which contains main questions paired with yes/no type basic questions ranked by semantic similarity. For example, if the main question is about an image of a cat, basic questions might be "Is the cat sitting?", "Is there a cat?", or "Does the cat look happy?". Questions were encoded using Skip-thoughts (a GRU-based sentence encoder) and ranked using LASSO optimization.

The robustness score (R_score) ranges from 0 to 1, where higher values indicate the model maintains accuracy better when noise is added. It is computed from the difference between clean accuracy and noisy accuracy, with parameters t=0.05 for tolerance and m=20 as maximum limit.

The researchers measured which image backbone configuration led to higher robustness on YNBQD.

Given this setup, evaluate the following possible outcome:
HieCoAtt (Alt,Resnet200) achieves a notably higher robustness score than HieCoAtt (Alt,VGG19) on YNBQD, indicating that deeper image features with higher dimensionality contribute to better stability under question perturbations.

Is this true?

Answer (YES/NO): YES